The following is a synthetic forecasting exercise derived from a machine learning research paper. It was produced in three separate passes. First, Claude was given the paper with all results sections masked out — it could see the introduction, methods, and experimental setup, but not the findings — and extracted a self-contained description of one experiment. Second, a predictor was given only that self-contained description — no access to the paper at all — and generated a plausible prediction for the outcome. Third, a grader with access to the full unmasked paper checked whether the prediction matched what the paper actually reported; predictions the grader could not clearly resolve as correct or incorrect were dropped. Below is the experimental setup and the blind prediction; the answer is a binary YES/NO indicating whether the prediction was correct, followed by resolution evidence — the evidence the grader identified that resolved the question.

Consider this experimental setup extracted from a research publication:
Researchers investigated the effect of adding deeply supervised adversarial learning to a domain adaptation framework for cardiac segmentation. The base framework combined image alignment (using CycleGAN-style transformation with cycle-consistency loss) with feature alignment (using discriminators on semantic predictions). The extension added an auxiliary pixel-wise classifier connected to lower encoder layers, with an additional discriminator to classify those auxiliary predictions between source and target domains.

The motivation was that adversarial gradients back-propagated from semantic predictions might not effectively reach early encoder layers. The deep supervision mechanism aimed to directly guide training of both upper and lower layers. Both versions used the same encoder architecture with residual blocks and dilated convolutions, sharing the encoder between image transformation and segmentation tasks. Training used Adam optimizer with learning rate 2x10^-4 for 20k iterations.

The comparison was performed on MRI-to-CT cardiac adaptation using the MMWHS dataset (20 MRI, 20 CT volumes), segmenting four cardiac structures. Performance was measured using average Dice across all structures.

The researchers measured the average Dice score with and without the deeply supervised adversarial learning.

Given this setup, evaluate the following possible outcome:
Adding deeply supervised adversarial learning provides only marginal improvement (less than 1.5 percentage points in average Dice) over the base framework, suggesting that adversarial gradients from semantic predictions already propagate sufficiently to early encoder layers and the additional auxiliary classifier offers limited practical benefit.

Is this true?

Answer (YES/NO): NO